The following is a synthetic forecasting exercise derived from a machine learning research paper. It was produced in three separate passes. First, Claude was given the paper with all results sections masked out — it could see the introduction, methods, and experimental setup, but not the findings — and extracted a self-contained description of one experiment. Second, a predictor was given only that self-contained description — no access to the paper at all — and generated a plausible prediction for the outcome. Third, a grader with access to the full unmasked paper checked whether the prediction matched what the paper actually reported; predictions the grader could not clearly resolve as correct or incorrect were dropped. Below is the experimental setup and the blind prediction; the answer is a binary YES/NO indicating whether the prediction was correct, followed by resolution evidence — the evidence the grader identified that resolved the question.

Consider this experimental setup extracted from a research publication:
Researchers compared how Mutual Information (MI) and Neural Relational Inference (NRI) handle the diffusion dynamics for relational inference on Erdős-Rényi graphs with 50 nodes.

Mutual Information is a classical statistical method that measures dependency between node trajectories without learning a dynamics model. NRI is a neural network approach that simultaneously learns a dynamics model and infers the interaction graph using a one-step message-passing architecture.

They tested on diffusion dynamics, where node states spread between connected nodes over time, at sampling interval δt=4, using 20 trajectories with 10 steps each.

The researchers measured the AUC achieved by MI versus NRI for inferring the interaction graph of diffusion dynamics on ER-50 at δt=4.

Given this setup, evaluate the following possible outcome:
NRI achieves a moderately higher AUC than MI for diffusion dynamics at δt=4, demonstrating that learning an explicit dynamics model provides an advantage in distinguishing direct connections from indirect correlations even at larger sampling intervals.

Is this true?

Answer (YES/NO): NO